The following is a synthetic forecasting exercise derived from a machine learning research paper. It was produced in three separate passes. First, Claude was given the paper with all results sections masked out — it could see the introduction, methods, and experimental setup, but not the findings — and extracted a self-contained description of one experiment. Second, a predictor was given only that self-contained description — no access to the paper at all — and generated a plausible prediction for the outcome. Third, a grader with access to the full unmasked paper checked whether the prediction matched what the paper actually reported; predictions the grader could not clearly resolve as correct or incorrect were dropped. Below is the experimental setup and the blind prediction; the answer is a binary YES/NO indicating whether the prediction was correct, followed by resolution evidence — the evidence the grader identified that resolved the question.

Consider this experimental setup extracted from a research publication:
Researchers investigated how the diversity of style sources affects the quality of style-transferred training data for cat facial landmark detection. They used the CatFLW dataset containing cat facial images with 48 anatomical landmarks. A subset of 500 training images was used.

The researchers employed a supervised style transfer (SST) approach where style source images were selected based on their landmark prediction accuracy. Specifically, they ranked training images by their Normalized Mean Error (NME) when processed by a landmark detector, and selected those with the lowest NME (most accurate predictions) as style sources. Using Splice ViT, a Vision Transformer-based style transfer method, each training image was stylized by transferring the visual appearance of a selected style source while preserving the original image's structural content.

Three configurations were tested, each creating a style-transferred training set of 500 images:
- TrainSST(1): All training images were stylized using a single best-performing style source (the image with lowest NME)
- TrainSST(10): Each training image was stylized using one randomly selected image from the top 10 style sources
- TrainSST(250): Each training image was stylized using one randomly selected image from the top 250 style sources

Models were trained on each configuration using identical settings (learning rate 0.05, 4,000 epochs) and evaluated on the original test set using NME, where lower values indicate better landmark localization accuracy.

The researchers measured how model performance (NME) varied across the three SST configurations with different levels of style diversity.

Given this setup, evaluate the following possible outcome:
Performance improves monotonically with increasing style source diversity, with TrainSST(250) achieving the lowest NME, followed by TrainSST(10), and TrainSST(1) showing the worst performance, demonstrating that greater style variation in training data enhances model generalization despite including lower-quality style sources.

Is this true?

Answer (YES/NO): NO